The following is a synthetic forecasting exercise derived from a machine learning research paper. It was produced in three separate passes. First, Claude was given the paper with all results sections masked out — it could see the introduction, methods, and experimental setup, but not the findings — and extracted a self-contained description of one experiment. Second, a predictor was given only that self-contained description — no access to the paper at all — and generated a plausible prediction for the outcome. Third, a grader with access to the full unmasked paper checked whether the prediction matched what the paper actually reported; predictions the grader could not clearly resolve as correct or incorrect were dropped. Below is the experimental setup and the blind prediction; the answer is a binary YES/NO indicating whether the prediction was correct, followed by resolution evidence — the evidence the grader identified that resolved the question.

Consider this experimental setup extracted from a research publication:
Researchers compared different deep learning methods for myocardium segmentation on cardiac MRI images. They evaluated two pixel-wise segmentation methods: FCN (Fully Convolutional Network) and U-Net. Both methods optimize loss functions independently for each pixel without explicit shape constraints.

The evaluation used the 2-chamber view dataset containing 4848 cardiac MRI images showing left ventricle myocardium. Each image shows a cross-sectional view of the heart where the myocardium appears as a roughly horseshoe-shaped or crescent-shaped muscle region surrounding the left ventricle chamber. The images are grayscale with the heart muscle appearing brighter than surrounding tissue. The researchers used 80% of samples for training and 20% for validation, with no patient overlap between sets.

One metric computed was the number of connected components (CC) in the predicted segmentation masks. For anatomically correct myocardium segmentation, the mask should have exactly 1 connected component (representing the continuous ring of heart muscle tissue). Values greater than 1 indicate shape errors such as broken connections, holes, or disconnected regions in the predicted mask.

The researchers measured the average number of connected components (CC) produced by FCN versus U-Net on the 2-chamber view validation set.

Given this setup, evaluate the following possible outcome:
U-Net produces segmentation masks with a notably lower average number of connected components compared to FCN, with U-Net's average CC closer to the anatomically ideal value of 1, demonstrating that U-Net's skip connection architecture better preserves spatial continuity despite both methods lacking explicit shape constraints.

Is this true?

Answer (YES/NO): NO